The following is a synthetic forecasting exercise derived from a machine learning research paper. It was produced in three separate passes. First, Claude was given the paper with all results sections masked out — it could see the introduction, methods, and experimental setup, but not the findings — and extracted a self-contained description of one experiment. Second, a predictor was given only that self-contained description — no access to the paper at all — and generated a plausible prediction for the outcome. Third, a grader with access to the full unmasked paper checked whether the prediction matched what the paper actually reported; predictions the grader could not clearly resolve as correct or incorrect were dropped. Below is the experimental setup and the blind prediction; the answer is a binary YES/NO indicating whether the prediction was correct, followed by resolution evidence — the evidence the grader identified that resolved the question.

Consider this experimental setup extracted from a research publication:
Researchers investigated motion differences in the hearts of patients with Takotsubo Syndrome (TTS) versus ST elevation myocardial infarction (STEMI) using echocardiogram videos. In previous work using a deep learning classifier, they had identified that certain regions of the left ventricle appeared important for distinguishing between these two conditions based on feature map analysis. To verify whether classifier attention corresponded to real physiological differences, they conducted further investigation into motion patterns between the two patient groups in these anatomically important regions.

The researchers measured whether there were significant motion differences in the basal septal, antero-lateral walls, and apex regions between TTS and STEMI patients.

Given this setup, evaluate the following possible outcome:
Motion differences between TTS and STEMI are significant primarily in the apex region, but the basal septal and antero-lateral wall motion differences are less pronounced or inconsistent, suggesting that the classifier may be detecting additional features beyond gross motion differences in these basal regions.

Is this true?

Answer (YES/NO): NO